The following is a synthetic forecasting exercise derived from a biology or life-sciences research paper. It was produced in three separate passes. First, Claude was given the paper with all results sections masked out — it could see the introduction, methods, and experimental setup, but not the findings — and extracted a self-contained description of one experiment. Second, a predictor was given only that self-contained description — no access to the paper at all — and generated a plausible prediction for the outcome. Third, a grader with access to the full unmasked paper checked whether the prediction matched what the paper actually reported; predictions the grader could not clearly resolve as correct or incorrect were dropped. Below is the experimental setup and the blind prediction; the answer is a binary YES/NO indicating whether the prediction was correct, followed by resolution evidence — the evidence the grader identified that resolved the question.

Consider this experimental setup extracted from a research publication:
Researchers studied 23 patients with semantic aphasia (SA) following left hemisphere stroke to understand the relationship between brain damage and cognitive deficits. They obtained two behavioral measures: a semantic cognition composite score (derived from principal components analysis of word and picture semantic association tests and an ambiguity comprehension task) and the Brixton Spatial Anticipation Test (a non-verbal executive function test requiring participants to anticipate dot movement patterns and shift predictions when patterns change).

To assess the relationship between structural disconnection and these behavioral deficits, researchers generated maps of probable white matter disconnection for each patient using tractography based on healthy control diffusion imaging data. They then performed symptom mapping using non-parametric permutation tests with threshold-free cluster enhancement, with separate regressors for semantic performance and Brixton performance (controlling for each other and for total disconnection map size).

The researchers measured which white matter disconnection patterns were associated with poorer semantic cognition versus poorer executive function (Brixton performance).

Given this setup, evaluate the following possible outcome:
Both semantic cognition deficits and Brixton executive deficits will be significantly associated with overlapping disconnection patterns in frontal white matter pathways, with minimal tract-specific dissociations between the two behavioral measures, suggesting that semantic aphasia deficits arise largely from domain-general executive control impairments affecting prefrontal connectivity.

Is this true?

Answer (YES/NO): NO